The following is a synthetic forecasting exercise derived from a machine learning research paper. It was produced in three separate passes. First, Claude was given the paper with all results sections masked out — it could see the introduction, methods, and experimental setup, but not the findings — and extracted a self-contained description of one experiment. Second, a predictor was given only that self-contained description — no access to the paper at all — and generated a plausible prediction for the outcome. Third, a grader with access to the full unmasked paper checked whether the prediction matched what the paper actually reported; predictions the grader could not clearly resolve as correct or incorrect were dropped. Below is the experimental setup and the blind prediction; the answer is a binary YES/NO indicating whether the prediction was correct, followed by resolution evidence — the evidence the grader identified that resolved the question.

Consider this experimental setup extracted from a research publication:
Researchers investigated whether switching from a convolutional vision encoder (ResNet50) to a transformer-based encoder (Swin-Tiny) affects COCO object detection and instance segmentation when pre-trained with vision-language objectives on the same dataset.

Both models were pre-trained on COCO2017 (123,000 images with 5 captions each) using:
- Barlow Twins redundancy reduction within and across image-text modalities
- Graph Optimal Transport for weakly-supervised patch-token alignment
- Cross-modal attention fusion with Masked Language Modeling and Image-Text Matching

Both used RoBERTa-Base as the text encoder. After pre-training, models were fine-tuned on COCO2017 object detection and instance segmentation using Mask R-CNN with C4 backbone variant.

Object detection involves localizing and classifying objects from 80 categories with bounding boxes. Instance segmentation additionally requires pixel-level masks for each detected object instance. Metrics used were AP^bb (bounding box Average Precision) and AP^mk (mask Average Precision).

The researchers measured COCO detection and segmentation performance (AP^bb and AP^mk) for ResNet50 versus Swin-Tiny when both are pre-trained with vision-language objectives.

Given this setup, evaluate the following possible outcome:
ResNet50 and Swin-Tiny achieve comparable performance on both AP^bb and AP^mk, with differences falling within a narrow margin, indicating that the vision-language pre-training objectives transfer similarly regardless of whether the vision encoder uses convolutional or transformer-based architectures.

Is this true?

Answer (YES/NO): NO